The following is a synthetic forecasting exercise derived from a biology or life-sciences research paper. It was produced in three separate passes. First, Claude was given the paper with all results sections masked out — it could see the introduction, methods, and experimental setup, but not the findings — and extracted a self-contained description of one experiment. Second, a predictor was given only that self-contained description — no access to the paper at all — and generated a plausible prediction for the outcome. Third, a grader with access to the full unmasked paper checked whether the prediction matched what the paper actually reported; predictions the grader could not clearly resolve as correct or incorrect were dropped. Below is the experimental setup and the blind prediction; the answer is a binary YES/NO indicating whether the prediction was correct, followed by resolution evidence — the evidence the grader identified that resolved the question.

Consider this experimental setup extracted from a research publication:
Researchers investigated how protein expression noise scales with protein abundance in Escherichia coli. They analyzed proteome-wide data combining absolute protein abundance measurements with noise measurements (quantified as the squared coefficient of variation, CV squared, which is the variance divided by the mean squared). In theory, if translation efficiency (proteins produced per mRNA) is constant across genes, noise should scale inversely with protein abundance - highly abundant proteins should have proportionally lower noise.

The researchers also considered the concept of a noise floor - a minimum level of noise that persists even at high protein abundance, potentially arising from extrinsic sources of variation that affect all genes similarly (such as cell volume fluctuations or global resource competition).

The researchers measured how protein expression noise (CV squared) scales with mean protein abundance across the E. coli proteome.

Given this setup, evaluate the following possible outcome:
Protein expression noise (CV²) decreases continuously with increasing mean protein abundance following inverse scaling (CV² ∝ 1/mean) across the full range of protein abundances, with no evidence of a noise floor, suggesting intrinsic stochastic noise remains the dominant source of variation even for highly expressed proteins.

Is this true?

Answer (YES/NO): NO